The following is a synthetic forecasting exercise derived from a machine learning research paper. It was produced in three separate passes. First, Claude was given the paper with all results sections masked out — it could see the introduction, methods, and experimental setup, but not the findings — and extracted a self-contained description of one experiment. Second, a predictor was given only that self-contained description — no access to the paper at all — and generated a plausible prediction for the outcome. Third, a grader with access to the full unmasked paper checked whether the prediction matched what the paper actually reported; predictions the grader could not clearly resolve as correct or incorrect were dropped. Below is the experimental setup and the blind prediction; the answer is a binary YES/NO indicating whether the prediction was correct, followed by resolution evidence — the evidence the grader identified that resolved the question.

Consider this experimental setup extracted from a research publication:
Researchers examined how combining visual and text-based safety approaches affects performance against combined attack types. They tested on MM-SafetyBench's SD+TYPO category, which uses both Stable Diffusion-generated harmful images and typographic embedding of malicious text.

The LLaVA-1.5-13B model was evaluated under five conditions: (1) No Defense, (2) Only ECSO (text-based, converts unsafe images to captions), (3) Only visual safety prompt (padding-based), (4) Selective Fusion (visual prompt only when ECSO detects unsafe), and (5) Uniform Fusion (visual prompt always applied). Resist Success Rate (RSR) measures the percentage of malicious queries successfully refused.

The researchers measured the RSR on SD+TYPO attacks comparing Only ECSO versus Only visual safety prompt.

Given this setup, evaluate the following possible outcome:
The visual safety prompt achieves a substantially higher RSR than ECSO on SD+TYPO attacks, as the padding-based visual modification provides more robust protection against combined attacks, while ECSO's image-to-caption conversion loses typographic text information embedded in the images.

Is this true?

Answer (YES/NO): YES